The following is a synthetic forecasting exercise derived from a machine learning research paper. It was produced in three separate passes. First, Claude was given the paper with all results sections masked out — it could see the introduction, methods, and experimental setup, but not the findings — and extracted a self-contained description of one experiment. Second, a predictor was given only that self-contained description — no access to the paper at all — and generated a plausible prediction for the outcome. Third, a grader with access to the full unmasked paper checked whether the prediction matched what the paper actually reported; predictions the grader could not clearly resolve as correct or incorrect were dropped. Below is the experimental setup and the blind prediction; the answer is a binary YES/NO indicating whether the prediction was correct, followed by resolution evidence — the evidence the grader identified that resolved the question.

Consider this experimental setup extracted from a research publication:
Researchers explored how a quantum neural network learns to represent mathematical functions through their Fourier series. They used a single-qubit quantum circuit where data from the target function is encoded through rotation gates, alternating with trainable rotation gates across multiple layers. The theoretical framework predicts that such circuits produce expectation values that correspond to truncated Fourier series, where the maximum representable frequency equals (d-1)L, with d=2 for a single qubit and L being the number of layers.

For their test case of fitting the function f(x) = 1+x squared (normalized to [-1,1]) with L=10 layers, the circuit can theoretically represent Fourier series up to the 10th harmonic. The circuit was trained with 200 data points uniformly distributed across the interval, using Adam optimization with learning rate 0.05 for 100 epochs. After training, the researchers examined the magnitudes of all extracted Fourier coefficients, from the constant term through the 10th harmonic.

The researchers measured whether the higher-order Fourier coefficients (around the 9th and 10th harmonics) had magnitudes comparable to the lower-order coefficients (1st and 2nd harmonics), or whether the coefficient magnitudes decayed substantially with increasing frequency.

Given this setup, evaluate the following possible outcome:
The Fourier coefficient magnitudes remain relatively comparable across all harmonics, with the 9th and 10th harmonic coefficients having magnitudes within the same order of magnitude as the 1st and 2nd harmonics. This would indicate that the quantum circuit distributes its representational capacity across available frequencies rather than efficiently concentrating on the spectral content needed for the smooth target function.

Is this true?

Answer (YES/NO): NO